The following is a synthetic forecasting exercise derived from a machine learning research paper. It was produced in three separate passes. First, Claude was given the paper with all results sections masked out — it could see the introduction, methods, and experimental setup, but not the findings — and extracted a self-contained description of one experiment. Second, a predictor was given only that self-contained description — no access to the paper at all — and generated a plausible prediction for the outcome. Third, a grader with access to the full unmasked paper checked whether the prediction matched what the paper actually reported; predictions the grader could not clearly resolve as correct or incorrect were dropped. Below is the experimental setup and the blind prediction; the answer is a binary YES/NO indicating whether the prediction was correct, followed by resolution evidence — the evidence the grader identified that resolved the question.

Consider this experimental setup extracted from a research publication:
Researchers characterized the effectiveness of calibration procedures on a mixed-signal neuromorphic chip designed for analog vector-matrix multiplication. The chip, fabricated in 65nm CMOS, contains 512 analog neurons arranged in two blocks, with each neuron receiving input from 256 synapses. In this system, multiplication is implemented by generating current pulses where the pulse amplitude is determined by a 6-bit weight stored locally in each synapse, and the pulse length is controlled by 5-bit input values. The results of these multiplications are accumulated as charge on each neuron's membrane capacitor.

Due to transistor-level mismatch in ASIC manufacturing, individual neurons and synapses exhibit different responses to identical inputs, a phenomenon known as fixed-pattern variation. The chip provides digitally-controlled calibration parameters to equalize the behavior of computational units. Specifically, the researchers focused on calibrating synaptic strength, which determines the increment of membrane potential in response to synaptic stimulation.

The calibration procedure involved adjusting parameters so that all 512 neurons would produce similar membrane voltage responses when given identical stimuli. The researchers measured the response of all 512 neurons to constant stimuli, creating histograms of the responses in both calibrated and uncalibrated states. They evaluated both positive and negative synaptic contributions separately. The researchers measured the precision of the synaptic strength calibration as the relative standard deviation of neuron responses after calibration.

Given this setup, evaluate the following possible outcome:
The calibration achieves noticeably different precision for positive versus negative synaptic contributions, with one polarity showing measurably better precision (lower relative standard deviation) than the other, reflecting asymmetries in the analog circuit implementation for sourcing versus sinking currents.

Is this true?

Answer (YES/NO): NO